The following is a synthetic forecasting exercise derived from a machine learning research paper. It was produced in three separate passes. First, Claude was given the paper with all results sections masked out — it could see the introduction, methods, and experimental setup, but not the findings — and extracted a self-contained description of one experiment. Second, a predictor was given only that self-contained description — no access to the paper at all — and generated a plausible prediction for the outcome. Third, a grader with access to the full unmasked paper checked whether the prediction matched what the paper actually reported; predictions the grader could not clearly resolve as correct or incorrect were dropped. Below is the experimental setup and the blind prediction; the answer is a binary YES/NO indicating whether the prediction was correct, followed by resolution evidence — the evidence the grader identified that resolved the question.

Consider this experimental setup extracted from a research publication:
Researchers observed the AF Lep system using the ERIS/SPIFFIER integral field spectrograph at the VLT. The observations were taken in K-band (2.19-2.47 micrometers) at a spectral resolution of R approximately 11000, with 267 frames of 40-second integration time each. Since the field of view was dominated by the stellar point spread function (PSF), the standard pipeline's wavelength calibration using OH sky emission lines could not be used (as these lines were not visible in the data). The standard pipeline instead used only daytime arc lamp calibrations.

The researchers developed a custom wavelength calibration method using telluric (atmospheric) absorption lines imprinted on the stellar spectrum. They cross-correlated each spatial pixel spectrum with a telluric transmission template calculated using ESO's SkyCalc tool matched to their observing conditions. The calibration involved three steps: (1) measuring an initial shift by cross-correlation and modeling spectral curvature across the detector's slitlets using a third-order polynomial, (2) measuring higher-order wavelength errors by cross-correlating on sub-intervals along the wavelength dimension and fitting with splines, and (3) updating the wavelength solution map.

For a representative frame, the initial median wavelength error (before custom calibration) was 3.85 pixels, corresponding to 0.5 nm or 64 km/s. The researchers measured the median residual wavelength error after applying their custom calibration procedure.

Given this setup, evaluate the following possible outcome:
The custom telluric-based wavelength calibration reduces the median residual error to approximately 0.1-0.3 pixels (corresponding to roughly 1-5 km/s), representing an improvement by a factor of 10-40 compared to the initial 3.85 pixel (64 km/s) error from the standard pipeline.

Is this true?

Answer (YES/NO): YES